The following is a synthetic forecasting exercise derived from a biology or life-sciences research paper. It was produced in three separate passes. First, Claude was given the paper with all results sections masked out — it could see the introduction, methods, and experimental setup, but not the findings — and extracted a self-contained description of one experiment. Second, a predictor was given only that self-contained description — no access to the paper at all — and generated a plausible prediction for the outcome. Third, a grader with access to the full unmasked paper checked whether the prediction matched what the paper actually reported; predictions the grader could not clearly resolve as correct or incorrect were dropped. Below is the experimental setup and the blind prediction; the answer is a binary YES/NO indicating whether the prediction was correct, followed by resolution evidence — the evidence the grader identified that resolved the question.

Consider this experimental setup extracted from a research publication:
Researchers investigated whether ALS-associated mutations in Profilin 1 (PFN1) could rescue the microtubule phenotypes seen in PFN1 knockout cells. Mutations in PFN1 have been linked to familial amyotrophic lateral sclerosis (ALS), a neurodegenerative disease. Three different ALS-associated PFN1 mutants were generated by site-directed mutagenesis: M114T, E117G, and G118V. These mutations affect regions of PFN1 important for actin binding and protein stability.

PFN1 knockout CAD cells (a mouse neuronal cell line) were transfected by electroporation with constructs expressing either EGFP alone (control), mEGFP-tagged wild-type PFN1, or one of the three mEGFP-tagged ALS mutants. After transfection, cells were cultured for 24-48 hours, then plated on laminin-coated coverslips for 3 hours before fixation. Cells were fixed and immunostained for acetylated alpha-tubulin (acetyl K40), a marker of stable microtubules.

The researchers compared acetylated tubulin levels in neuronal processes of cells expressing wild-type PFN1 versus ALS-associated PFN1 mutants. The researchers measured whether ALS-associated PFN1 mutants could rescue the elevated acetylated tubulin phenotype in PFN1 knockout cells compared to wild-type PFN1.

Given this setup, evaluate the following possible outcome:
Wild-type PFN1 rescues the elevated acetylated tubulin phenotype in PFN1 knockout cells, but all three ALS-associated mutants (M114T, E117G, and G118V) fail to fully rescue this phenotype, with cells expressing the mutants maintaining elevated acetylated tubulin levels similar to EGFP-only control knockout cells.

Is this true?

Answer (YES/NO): NO